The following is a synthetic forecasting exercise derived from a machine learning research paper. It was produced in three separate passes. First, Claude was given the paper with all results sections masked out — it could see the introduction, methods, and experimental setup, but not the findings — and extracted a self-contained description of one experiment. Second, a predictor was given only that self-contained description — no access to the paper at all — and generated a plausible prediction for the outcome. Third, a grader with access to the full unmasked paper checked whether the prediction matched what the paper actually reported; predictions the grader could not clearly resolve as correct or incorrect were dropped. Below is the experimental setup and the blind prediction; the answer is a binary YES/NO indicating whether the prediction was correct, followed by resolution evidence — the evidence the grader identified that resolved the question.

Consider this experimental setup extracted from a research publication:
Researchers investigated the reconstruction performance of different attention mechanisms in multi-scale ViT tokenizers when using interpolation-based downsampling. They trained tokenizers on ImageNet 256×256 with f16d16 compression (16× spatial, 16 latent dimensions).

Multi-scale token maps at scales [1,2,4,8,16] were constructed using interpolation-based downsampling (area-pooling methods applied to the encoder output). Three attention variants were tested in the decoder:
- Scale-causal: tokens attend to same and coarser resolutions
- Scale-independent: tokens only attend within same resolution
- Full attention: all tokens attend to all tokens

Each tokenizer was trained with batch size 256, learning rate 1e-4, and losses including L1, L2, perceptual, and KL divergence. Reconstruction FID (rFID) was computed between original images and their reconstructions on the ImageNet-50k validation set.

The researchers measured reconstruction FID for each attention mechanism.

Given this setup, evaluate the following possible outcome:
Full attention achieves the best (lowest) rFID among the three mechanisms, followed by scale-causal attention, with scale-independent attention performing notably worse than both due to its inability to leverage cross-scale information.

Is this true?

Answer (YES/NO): NO